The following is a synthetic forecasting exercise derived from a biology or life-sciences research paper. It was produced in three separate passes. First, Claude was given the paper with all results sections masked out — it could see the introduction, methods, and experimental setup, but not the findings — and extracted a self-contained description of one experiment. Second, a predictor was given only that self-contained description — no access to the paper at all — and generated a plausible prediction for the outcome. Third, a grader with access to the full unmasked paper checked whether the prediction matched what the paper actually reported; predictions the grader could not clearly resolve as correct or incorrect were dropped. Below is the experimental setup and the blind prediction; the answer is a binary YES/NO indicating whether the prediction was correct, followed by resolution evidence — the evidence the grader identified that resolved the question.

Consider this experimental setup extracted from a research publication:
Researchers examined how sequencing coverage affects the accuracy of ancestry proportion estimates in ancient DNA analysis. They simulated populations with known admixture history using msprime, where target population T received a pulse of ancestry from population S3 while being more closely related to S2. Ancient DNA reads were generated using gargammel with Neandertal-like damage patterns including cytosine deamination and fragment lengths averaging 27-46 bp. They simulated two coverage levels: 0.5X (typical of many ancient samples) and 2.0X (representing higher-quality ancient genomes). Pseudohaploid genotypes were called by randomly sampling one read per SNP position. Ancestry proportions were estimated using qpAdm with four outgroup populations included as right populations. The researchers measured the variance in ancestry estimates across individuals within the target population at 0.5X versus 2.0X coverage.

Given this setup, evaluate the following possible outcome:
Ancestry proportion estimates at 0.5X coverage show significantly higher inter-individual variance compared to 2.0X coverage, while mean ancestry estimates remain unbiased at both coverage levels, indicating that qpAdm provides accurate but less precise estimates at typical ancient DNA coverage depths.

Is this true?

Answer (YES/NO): YES